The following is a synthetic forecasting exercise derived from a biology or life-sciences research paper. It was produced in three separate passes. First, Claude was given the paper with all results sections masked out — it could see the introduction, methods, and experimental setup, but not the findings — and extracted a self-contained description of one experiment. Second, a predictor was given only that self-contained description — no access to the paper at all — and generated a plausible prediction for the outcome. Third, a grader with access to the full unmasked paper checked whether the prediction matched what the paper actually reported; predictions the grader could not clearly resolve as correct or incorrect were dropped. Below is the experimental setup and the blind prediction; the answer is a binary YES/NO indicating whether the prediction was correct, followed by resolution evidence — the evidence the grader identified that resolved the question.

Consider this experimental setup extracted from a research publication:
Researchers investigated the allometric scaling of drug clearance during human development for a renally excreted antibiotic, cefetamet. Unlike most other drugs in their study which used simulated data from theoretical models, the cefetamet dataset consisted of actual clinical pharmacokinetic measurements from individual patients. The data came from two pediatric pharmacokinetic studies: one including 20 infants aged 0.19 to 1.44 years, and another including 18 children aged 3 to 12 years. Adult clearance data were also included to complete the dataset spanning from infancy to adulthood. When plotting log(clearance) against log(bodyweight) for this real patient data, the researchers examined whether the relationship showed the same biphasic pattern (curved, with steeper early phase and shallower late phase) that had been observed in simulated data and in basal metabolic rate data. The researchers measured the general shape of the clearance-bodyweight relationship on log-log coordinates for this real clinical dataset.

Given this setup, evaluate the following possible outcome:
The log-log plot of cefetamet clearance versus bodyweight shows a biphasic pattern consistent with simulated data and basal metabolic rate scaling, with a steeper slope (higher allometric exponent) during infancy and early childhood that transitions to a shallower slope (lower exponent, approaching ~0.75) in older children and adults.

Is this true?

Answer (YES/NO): NO